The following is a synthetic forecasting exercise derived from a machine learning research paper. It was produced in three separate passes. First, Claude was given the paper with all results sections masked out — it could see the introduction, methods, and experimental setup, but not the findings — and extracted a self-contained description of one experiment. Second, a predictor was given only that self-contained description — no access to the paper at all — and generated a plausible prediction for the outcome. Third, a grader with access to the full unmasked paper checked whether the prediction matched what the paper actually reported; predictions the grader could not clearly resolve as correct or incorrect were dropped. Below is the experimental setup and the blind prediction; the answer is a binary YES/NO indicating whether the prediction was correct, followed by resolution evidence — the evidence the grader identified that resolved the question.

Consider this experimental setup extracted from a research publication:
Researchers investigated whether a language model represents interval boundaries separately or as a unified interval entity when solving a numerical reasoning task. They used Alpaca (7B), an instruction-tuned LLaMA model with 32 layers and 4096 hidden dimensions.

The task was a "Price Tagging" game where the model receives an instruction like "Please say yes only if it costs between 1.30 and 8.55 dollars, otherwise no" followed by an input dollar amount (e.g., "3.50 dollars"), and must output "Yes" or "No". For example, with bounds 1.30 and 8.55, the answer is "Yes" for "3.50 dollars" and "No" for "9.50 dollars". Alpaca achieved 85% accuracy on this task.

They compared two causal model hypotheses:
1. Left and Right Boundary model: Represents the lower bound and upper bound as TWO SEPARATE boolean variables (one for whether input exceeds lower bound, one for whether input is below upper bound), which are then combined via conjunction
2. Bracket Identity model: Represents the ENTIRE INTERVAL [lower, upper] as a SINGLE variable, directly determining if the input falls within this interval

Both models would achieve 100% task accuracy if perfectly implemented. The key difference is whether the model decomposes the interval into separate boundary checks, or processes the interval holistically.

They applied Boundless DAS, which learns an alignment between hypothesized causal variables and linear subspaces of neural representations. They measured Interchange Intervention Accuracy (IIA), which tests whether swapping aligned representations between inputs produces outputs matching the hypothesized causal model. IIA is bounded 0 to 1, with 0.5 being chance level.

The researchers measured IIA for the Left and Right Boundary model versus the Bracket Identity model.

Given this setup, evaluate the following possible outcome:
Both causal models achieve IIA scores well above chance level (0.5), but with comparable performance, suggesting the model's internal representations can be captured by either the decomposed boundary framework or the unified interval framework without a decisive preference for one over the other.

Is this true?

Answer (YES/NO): NO